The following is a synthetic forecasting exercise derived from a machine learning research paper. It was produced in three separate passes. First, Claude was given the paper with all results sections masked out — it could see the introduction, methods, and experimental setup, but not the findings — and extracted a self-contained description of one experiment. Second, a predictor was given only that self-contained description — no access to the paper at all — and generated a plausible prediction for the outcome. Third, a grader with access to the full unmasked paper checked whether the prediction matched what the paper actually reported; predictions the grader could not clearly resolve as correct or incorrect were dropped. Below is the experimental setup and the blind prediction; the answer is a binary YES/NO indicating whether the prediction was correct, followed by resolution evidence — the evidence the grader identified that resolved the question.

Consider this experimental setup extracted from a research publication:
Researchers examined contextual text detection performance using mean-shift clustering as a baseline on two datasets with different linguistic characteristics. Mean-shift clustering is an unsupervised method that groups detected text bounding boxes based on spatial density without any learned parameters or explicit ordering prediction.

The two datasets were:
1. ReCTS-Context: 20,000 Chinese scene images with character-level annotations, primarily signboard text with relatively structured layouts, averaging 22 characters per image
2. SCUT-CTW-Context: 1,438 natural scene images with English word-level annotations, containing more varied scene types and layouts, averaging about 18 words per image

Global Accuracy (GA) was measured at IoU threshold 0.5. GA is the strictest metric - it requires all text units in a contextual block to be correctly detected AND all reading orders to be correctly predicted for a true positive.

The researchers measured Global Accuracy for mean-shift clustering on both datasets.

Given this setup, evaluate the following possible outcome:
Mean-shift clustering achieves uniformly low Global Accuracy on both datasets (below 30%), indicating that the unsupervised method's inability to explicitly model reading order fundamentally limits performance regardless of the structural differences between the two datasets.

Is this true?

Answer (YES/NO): NO